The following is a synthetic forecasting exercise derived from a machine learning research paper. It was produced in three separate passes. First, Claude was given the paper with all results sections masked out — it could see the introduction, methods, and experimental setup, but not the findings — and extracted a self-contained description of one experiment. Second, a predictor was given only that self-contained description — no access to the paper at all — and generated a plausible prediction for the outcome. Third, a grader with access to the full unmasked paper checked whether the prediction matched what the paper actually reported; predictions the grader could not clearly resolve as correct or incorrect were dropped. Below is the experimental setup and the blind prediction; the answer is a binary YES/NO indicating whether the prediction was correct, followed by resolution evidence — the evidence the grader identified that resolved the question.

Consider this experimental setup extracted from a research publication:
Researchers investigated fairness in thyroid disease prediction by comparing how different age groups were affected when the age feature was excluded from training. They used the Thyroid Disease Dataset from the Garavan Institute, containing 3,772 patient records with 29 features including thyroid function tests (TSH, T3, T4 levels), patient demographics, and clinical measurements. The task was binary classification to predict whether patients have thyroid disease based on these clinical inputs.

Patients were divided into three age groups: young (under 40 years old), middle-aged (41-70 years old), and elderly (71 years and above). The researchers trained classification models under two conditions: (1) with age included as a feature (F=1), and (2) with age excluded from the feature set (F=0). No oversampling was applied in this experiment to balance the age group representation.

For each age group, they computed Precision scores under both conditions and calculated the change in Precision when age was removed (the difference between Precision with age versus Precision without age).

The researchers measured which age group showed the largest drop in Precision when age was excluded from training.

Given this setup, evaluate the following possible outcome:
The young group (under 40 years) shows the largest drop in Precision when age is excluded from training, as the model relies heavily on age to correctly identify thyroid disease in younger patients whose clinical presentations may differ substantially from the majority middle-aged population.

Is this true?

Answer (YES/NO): YES